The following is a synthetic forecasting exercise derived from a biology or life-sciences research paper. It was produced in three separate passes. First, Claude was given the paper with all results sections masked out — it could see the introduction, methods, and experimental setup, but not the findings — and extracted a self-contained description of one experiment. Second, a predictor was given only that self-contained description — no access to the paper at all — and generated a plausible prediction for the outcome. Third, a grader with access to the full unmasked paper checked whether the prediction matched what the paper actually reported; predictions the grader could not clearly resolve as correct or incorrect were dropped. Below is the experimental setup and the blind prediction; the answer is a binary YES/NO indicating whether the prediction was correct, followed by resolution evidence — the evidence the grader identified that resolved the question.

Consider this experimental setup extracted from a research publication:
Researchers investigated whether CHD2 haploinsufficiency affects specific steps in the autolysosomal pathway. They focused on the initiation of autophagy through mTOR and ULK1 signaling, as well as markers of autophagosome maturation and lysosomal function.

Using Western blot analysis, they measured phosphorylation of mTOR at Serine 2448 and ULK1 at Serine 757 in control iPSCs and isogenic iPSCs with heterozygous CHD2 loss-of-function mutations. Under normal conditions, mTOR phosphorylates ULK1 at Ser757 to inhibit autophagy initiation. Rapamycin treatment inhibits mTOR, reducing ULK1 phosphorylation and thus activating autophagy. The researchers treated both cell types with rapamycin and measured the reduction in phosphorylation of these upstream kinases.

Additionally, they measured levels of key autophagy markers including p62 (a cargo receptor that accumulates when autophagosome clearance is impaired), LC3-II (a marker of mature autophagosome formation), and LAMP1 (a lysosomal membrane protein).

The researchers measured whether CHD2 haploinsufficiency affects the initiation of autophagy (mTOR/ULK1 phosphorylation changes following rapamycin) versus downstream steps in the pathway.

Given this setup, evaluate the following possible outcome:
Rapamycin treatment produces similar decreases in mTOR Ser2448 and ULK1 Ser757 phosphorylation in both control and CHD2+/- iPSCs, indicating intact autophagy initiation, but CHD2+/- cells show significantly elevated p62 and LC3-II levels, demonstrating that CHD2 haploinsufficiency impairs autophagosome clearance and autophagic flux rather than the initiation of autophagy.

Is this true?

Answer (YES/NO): NO